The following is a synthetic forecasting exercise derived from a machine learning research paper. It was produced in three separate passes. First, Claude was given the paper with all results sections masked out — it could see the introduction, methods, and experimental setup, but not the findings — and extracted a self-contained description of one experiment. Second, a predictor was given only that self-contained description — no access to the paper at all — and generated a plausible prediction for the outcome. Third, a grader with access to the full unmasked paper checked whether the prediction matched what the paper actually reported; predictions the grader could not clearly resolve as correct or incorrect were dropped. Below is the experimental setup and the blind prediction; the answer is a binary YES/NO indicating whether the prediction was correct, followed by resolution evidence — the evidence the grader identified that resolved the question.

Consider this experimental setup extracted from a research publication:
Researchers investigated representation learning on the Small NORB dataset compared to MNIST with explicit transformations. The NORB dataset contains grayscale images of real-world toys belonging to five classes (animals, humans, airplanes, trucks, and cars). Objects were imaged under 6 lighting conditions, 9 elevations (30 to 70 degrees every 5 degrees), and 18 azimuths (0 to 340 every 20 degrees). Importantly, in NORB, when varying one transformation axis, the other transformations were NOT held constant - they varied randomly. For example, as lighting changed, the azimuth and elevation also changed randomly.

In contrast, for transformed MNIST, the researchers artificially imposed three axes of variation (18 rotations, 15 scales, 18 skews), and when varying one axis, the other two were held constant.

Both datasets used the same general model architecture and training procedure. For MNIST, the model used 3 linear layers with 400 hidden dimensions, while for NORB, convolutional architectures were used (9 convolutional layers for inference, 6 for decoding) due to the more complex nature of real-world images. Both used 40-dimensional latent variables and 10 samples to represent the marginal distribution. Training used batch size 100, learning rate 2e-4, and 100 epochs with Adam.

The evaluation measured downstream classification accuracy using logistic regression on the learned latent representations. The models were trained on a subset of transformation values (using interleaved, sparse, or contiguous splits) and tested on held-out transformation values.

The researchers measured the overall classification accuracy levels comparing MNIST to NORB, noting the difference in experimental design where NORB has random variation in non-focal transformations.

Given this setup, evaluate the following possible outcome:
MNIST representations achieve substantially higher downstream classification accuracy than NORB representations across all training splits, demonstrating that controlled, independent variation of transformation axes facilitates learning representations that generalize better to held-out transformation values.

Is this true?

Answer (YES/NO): YES